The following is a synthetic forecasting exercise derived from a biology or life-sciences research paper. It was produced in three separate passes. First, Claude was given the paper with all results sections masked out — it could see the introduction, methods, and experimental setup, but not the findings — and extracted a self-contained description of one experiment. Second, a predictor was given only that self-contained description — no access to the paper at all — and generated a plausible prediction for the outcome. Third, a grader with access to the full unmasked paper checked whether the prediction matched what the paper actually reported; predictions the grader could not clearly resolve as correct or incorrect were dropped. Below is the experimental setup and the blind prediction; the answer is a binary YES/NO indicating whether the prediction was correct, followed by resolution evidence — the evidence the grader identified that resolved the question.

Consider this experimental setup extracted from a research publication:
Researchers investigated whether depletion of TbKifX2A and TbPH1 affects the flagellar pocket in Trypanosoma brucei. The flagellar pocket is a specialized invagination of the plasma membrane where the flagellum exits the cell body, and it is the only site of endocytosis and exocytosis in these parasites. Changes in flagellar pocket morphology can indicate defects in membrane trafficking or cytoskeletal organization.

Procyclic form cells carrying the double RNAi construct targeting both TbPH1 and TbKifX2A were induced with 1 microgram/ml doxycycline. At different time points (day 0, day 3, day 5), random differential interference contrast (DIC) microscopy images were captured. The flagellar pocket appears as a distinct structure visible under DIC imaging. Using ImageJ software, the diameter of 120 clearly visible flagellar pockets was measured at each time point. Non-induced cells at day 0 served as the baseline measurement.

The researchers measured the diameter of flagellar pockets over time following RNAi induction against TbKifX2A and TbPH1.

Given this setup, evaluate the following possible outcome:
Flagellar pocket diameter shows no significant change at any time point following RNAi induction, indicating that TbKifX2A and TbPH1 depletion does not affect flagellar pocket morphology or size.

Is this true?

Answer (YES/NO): NO